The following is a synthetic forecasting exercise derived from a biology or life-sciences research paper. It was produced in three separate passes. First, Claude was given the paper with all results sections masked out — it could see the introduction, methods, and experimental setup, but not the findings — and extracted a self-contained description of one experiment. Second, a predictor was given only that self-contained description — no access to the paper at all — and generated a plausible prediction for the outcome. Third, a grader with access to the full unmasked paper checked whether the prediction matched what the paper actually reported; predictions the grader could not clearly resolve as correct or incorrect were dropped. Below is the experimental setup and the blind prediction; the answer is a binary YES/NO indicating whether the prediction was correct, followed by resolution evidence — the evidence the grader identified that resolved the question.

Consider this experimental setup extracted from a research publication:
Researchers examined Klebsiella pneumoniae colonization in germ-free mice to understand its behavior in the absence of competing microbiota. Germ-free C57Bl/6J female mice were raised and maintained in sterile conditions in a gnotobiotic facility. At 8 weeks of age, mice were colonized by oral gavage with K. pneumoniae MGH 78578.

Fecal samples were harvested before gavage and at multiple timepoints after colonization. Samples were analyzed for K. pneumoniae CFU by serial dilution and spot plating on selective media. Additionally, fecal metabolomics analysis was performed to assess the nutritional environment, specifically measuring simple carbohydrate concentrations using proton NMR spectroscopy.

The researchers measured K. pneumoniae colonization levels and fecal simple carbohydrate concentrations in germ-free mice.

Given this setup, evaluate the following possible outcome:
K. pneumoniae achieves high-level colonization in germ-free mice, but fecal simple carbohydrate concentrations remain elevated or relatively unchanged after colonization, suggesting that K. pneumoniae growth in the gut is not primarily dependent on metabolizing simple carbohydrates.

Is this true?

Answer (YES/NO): NO